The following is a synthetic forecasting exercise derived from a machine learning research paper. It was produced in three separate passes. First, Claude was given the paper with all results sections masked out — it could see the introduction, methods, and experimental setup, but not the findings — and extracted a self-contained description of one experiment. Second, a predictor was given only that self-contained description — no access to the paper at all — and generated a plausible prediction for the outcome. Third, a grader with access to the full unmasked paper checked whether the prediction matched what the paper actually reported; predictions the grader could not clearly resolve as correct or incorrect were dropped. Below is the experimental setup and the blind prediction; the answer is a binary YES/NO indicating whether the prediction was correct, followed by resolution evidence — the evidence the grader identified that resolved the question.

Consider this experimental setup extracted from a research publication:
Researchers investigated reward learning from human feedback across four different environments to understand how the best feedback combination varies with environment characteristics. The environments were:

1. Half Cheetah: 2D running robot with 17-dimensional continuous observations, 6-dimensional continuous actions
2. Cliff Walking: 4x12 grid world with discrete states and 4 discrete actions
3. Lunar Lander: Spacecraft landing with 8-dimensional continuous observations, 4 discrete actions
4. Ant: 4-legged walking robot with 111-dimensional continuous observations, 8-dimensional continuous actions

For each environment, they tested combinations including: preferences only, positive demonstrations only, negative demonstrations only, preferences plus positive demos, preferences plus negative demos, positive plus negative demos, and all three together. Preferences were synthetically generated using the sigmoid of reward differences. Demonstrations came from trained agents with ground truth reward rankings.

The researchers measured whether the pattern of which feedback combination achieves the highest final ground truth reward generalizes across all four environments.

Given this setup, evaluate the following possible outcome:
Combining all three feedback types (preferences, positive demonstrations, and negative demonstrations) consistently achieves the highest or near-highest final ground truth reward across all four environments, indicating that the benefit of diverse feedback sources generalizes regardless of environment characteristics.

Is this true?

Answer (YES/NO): NO